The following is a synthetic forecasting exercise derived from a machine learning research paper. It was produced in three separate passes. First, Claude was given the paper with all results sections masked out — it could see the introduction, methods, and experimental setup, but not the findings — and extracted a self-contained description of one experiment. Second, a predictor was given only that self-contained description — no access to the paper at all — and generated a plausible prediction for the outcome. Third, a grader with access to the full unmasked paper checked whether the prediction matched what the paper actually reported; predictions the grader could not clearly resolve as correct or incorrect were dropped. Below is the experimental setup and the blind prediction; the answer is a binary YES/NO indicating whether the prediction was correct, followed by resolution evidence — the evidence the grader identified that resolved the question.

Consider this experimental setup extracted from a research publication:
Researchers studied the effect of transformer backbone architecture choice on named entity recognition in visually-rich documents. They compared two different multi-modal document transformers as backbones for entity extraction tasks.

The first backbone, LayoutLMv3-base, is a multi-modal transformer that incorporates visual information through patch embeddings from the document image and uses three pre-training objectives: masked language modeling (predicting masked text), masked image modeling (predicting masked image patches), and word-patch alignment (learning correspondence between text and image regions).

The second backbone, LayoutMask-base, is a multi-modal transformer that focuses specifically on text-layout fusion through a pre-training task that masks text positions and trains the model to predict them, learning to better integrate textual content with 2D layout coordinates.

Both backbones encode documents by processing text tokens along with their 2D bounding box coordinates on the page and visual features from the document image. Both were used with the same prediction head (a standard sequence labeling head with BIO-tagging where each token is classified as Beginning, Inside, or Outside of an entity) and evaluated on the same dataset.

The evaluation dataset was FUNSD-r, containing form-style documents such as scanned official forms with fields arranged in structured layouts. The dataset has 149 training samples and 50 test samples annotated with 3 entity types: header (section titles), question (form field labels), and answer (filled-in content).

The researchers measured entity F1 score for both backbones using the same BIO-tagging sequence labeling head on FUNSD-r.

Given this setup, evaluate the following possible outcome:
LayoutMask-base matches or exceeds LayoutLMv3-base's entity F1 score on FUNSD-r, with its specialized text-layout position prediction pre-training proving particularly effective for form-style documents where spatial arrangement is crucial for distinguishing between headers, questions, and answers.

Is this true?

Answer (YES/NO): NO